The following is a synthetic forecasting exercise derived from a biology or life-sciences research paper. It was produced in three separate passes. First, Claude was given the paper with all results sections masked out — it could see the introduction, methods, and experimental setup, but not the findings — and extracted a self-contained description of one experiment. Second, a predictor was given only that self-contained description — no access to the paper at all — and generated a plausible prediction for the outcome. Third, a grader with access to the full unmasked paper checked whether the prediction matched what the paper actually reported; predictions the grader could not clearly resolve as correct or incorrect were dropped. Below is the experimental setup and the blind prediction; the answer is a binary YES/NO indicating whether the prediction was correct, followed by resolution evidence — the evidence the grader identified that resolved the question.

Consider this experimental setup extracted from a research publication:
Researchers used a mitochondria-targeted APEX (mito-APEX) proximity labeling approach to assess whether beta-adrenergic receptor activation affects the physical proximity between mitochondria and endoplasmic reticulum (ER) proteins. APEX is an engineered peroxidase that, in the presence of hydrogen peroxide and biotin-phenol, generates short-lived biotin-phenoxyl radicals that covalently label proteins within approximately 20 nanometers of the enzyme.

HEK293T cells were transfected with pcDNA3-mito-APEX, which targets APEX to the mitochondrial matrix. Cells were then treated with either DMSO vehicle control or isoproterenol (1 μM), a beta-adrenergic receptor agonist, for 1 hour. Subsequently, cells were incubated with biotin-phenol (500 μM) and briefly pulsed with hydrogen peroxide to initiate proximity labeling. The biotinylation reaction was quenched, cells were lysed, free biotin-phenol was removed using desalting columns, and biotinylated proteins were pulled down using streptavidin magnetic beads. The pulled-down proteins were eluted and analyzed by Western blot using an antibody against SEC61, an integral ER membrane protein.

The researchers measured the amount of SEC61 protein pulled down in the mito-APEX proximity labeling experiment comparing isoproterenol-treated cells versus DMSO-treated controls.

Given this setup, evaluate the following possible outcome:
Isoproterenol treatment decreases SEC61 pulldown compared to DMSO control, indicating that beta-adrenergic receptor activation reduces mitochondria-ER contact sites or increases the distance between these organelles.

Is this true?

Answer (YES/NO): NO